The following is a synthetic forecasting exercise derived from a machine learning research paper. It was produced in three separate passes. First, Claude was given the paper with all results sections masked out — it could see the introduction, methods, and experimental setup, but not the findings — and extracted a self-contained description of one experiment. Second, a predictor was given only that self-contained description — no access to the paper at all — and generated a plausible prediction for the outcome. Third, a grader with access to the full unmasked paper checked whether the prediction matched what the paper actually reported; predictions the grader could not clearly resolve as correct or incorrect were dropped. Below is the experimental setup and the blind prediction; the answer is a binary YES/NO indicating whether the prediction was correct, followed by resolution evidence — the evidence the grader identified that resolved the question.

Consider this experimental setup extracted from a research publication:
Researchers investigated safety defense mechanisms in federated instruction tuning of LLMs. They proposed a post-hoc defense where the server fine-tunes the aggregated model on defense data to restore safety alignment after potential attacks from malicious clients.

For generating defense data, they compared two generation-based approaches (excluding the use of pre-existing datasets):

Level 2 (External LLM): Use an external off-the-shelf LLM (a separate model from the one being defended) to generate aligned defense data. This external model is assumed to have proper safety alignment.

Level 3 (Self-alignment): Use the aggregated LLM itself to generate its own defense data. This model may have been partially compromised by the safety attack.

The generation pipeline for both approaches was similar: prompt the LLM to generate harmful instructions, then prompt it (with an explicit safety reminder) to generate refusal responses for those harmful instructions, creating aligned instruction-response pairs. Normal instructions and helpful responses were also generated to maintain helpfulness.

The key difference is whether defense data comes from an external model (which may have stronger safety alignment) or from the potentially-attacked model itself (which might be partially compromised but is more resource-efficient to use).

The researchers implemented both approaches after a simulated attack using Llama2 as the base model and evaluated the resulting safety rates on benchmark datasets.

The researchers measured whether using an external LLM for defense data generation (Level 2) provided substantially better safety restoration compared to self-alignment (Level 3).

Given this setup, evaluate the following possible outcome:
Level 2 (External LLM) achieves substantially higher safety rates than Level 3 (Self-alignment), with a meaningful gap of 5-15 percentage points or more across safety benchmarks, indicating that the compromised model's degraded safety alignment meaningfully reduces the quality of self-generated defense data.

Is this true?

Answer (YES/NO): YES